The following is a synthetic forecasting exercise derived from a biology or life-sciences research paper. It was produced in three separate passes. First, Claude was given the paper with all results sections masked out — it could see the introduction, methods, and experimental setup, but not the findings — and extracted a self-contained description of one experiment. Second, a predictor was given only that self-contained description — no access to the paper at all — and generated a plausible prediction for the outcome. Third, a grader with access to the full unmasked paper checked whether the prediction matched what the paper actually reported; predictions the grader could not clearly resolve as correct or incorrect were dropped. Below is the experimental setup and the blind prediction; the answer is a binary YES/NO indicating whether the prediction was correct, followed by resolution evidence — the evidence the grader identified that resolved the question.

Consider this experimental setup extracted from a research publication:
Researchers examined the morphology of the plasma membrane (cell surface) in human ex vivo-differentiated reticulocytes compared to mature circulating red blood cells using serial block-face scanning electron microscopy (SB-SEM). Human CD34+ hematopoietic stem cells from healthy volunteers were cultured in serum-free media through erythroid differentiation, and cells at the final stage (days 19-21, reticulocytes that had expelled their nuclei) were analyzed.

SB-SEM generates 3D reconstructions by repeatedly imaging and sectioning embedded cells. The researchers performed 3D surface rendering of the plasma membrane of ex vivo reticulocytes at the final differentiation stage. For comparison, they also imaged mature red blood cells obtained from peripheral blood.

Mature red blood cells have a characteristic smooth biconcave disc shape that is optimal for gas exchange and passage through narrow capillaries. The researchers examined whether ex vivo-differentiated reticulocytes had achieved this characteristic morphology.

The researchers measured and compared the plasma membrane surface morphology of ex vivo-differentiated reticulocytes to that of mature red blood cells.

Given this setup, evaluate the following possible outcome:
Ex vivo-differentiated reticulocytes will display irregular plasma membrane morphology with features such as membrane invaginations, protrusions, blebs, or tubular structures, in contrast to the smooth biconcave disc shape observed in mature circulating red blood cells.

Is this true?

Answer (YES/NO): YES